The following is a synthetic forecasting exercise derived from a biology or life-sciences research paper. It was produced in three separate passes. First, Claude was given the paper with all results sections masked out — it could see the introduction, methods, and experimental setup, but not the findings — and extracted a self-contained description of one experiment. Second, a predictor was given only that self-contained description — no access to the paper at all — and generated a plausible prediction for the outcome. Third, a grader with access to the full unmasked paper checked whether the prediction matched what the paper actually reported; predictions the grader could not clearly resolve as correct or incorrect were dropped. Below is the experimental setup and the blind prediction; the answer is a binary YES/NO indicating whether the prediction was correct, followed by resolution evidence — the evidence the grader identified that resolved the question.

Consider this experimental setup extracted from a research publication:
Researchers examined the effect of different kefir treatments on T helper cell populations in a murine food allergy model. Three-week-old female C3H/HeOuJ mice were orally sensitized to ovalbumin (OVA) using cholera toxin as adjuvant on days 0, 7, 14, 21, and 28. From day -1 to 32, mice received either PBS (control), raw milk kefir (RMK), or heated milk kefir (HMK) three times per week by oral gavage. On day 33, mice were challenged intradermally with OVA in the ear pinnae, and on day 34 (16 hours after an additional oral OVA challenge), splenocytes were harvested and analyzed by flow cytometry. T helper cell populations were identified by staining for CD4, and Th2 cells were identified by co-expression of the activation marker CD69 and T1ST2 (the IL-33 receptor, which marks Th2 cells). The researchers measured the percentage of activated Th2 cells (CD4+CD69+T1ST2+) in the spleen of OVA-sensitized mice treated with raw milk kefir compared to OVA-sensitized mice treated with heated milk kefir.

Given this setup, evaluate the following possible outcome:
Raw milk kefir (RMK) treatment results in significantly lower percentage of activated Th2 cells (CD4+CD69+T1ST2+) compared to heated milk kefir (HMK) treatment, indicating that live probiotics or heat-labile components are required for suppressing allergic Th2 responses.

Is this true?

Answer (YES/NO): NO